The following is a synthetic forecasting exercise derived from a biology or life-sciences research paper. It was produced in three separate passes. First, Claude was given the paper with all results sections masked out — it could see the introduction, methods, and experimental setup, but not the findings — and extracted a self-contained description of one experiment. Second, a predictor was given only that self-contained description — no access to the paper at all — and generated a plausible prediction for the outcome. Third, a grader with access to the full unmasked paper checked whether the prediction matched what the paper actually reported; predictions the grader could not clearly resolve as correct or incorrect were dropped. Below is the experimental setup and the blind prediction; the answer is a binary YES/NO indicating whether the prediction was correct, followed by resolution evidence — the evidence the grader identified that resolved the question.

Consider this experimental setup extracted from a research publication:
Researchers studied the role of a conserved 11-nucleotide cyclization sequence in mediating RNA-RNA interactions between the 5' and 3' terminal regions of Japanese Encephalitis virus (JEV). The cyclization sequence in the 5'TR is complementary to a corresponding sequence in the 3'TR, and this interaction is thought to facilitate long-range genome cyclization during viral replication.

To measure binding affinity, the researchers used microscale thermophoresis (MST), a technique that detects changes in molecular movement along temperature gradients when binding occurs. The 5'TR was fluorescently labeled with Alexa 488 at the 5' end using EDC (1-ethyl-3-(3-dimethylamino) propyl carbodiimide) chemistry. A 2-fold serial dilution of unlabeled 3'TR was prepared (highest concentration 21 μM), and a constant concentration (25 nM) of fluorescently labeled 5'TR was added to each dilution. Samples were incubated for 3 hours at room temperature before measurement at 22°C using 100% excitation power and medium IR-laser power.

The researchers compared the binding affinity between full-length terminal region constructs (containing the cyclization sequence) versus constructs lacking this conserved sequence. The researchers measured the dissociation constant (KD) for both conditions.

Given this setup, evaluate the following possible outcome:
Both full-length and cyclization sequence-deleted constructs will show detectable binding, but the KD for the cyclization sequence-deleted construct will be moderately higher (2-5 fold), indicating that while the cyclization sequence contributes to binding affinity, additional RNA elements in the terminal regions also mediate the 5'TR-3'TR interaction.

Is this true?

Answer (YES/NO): NO